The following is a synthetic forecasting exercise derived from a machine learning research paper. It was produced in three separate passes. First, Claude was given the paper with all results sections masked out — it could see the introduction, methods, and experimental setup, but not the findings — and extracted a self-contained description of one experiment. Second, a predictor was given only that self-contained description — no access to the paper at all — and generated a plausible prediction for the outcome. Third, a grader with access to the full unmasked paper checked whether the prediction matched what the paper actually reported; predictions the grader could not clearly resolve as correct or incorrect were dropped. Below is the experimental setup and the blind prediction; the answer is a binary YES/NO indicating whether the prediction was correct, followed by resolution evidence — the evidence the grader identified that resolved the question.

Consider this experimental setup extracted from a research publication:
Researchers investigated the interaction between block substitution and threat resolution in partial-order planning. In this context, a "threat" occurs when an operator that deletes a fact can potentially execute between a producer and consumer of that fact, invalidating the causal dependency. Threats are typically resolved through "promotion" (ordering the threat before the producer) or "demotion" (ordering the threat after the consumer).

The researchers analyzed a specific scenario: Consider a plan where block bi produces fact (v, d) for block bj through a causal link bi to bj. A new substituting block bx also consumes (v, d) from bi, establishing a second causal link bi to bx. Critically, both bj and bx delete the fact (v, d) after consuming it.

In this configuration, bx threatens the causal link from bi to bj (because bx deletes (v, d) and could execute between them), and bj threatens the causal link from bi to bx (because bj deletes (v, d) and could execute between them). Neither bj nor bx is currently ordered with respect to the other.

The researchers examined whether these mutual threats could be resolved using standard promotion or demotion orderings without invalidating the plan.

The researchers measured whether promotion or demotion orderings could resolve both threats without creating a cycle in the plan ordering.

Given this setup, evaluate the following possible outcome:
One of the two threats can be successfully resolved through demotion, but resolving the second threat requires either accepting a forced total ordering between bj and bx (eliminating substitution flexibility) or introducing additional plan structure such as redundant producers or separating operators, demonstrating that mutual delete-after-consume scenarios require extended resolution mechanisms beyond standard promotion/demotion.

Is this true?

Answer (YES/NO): NO